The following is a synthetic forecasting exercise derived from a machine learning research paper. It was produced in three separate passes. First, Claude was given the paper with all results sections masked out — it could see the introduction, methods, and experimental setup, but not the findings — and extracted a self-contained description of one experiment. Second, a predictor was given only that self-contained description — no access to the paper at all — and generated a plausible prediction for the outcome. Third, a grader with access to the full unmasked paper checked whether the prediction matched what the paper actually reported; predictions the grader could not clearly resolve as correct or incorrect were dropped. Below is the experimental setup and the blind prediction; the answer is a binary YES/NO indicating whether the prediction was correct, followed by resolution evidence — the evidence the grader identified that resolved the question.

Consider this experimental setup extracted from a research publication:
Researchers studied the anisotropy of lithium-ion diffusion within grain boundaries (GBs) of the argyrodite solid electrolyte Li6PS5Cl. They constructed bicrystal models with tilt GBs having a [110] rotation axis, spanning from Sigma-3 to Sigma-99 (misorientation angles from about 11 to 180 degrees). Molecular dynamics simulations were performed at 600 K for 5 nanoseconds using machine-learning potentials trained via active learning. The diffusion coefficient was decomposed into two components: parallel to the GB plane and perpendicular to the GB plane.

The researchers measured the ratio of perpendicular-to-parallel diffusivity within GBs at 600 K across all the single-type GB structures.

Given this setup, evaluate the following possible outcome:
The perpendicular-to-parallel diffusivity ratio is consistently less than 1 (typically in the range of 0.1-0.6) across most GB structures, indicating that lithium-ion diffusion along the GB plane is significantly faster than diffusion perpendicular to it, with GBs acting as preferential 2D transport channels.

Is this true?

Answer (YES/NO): NO